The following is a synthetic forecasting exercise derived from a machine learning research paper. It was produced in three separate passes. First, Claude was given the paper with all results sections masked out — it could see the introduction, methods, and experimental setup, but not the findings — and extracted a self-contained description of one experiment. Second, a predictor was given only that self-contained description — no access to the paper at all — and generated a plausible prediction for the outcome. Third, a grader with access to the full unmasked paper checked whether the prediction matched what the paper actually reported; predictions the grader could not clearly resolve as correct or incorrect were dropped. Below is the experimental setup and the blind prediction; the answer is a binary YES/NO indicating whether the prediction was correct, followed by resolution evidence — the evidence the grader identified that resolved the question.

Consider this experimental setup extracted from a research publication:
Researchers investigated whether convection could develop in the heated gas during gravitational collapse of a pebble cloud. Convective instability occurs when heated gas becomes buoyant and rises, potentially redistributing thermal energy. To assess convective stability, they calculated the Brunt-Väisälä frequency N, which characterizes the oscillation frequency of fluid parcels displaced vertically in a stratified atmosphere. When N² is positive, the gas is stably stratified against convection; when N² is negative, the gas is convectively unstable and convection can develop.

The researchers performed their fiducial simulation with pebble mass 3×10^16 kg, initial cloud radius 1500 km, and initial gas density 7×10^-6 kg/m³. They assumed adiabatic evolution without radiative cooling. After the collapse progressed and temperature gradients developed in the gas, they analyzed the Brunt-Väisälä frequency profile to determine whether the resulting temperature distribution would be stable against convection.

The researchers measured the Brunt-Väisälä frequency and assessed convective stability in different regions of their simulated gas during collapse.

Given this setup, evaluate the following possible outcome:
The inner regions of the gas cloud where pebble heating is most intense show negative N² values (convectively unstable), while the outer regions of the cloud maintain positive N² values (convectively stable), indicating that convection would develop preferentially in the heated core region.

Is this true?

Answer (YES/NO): NO